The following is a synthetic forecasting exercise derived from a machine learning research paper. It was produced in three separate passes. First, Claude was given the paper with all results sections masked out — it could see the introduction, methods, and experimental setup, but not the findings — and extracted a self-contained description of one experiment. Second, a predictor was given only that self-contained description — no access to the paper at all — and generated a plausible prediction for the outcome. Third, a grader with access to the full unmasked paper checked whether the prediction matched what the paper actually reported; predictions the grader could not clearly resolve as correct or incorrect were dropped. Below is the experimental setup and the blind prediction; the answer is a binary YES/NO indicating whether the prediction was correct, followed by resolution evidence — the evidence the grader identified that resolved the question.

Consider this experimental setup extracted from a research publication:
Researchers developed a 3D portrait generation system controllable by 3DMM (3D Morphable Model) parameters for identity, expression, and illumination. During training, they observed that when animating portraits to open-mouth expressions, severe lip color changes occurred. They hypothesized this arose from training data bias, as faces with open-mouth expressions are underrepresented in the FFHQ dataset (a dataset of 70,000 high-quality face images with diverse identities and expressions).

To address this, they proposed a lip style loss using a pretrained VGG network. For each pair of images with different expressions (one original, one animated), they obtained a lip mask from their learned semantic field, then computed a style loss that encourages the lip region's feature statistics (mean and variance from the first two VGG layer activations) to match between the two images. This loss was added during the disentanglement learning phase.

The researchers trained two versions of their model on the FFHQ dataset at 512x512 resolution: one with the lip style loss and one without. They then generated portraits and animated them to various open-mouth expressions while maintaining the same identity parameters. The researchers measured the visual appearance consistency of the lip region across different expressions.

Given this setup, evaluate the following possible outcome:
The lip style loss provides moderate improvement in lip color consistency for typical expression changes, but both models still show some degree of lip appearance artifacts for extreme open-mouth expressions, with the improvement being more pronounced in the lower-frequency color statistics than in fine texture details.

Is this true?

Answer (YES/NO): NO